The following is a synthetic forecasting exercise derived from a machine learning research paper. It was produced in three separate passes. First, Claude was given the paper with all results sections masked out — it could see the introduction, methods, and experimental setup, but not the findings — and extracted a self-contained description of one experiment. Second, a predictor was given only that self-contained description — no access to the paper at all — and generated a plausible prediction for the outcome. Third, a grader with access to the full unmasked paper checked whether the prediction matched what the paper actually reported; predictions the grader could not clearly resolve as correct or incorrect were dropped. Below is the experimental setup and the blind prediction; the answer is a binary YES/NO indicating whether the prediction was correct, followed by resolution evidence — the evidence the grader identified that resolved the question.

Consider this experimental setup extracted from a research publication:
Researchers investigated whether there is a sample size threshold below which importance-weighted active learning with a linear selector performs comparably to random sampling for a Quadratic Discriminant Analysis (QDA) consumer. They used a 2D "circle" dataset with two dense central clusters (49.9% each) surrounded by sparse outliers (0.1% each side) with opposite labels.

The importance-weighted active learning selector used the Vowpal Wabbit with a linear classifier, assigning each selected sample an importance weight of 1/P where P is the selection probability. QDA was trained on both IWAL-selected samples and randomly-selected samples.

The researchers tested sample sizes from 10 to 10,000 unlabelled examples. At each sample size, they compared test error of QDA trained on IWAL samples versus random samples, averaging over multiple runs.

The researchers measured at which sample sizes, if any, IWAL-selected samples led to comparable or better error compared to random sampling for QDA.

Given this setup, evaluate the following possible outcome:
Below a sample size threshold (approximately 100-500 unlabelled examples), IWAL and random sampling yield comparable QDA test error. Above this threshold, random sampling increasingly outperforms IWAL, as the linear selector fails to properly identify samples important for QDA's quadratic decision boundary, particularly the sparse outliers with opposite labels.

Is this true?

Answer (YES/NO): NO